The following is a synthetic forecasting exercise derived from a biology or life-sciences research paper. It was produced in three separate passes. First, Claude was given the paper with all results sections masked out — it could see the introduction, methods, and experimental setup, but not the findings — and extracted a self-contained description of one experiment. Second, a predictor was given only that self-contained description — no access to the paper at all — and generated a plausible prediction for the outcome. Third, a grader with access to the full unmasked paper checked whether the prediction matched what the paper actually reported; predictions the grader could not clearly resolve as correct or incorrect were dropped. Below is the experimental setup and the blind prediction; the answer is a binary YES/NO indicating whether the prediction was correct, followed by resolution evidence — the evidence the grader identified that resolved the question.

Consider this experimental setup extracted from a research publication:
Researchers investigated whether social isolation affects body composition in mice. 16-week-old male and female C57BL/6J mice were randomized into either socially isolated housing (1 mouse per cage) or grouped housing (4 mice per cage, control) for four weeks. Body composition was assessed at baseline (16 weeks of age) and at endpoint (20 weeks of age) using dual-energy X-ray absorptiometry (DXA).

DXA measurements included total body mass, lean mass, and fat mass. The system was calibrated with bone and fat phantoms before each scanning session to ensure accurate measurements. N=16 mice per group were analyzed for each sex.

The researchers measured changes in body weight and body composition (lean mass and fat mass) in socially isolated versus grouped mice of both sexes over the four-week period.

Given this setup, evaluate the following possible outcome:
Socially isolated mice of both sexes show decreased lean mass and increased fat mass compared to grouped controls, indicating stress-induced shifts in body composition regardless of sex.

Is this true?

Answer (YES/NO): NO